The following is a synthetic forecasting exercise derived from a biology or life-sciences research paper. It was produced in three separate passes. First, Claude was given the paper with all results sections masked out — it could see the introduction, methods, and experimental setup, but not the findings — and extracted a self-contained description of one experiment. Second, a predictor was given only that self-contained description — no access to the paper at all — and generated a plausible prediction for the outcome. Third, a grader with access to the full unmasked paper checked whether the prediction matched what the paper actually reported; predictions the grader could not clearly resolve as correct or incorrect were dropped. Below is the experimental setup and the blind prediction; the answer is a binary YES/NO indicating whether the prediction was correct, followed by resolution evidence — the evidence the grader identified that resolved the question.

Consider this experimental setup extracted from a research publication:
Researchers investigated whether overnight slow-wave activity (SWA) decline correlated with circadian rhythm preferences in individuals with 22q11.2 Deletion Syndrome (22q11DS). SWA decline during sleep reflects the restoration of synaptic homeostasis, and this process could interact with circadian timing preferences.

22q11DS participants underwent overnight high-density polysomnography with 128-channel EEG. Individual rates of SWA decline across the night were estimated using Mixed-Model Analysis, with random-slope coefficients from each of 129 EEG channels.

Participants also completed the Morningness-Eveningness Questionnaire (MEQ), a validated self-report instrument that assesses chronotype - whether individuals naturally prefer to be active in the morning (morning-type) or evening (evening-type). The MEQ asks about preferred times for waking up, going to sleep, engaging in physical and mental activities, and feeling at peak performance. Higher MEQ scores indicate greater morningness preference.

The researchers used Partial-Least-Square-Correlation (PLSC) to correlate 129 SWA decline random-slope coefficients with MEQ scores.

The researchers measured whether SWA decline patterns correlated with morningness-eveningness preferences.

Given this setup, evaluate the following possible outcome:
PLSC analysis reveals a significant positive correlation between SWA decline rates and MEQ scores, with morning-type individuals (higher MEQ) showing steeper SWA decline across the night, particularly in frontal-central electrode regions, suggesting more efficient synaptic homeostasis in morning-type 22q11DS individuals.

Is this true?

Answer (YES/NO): NO